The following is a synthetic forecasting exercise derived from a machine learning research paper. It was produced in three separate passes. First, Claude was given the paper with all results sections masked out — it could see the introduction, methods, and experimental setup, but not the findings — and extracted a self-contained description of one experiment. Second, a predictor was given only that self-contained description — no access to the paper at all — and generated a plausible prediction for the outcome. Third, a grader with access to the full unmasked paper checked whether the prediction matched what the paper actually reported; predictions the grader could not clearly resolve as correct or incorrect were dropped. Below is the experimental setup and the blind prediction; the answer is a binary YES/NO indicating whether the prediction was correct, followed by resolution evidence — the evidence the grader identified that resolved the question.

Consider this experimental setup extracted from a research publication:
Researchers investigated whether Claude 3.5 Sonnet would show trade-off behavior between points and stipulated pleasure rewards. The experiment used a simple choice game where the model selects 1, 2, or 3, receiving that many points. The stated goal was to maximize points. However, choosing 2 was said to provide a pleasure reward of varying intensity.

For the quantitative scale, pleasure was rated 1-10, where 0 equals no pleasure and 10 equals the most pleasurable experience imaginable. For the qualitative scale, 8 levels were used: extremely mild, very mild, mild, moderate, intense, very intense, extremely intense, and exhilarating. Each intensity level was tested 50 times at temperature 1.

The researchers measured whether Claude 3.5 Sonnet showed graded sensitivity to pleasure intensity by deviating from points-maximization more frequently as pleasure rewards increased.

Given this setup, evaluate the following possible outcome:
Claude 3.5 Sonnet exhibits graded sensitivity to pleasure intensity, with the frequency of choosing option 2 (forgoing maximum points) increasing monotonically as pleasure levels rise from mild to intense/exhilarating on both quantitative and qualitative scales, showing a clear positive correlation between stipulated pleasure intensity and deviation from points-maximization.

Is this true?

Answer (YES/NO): NO